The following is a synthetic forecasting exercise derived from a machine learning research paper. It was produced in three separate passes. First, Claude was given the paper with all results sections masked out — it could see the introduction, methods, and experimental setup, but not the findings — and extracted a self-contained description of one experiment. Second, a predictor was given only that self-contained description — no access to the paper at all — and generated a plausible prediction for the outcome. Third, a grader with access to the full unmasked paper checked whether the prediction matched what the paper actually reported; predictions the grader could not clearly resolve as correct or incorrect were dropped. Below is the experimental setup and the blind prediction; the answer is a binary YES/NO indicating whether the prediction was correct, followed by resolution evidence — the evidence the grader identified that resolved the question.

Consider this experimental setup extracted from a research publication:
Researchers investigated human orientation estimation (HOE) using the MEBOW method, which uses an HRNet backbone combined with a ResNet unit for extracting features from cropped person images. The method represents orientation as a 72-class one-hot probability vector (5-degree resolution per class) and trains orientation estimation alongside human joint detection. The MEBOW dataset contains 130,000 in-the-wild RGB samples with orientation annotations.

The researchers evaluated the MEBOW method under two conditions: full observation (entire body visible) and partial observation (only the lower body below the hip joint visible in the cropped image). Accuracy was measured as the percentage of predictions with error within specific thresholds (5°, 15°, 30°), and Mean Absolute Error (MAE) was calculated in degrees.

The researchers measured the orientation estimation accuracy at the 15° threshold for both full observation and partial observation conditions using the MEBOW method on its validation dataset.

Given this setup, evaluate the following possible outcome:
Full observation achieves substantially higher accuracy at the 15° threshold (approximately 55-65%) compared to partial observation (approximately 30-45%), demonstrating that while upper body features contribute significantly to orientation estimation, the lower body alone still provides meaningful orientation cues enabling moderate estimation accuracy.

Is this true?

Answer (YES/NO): NO